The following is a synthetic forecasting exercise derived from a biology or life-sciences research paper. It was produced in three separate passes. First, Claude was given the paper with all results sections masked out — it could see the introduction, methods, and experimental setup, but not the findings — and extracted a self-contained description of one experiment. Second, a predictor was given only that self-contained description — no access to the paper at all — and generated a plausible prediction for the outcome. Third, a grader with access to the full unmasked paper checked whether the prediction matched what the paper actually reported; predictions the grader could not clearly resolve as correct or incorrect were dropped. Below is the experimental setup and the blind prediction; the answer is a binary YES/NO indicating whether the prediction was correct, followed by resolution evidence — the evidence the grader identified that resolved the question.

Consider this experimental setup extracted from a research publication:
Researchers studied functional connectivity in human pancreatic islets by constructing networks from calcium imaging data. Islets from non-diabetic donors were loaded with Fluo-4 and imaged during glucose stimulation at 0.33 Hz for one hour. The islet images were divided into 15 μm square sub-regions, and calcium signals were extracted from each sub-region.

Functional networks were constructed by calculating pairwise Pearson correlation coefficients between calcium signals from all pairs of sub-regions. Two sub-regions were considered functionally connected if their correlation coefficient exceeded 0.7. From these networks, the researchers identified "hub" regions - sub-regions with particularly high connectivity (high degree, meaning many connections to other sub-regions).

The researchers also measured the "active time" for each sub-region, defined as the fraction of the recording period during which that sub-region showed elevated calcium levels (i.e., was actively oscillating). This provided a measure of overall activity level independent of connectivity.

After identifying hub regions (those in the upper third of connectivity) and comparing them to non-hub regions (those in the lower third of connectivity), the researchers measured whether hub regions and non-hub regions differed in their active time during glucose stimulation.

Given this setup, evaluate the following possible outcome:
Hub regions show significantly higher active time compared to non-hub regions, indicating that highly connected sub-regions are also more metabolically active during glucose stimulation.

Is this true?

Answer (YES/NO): YES